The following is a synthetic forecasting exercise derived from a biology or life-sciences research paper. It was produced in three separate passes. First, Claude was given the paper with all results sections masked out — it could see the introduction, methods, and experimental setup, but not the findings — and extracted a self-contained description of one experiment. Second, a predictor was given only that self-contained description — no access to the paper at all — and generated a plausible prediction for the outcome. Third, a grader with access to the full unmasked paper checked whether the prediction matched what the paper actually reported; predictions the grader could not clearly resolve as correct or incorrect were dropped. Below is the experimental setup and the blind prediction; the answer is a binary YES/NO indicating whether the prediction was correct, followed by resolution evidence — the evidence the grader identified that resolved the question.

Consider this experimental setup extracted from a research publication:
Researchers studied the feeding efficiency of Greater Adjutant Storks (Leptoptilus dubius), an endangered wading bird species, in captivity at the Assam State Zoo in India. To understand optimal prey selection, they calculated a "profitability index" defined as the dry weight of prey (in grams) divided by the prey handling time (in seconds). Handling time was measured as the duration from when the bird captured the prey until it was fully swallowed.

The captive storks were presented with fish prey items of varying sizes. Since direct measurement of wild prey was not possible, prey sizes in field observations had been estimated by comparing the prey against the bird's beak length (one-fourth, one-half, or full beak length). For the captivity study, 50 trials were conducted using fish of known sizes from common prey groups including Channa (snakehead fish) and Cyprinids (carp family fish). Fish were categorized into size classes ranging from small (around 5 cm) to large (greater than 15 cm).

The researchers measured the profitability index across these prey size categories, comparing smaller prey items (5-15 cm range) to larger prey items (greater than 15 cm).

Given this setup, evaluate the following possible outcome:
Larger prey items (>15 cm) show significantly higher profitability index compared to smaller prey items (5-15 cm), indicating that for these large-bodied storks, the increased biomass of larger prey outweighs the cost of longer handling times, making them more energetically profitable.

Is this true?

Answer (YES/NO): NO